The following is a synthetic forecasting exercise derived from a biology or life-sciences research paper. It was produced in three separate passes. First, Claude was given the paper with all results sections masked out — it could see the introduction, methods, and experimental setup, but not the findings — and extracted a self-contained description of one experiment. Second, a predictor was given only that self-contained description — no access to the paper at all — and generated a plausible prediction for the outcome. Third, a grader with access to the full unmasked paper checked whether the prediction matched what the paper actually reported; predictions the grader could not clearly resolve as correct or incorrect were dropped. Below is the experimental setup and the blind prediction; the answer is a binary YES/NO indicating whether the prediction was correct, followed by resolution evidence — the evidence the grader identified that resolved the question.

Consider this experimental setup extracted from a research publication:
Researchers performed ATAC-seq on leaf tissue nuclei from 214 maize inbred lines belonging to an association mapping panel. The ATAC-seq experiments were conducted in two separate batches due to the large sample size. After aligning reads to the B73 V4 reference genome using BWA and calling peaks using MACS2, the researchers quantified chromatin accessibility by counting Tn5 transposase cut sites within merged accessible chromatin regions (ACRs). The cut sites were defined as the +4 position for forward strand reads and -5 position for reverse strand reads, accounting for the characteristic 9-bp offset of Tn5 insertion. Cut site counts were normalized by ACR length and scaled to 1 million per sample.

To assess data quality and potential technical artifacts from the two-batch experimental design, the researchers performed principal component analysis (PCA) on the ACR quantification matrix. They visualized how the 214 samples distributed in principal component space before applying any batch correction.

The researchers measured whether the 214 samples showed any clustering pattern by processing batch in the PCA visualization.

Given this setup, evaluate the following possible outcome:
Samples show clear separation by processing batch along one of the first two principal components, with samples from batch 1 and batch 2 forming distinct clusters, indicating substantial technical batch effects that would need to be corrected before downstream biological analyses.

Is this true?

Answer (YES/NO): YES